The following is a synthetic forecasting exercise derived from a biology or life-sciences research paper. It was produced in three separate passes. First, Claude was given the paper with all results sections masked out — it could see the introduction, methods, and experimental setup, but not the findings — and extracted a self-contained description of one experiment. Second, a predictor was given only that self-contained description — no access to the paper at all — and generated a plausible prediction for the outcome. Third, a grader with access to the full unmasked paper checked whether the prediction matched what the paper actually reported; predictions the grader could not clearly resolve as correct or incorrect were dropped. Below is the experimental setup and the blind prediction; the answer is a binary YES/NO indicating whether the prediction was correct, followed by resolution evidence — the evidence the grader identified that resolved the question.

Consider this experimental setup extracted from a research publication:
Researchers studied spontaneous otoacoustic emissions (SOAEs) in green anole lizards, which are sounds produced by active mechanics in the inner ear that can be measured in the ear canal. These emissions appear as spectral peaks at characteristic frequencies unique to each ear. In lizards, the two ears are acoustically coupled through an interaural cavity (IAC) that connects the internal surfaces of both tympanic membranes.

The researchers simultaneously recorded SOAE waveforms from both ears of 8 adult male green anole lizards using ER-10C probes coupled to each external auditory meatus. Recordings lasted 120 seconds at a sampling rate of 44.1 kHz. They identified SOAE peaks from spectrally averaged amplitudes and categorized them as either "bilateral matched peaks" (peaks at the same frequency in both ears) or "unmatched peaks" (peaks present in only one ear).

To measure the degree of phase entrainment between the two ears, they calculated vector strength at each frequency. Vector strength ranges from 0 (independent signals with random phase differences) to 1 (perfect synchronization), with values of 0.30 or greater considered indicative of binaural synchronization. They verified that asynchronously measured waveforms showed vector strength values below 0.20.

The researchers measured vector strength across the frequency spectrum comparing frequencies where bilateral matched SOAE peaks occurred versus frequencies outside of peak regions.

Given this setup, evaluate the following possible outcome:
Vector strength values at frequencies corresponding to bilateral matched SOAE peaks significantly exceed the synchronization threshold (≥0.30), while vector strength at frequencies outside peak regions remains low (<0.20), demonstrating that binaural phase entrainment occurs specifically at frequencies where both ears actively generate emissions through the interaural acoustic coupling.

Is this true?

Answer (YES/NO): NO